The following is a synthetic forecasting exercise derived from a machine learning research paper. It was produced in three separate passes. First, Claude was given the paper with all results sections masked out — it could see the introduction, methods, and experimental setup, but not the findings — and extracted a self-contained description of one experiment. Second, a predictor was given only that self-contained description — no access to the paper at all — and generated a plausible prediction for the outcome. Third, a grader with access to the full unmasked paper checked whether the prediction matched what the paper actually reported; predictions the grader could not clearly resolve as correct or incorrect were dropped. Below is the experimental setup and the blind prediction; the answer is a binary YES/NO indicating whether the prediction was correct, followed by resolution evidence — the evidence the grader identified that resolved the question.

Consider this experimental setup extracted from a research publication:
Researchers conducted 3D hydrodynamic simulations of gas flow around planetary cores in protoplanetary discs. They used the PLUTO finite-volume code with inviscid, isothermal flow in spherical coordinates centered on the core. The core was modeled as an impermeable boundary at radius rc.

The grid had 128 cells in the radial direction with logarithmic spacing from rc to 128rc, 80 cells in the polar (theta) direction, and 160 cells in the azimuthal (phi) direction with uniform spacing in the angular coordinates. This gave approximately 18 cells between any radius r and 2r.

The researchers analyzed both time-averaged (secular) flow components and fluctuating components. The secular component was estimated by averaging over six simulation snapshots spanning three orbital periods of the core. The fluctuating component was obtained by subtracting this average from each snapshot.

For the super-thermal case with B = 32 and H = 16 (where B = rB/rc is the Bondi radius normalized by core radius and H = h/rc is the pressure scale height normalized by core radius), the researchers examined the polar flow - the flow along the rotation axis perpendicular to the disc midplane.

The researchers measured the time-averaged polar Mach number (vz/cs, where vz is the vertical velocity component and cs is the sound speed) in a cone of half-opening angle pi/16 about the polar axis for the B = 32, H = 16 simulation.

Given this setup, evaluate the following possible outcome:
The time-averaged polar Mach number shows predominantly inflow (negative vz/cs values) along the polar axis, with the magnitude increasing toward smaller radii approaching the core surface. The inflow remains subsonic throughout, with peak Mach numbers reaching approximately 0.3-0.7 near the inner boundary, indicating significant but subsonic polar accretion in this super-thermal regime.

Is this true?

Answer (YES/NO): NO